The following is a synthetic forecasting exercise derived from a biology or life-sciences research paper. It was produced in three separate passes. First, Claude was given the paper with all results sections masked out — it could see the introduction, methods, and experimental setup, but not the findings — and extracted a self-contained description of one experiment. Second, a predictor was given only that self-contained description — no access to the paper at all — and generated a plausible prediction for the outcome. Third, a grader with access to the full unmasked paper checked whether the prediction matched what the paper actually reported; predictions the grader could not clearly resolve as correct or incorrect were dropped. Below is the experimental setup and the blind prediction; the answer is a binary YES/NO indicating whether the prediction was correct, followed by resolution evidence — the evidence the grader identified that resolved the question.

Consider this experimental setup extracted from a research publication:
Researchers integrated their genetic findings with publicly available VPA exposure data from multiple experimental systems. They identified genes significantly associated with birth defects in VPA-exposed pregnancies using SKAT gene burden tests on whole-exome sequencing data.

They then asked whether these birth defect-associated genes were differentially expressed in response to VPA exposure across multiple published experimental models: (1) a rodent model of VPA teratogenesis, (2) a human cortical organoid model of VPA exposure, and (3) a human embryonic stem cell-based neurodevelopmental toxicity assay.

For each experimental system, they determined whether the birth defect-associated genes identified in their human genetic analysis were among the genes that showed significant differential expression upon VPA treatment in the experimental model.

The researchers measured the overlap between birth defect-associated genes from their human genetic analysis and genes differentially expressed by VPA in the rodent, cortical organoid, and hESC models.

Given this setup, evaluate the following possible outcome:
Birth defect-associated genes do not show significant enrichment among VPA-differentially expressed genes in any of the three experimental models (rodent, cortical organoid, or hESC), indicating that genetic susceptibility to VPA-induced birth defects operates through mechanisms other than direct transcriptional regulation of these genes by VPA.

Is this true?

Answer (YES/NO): NO